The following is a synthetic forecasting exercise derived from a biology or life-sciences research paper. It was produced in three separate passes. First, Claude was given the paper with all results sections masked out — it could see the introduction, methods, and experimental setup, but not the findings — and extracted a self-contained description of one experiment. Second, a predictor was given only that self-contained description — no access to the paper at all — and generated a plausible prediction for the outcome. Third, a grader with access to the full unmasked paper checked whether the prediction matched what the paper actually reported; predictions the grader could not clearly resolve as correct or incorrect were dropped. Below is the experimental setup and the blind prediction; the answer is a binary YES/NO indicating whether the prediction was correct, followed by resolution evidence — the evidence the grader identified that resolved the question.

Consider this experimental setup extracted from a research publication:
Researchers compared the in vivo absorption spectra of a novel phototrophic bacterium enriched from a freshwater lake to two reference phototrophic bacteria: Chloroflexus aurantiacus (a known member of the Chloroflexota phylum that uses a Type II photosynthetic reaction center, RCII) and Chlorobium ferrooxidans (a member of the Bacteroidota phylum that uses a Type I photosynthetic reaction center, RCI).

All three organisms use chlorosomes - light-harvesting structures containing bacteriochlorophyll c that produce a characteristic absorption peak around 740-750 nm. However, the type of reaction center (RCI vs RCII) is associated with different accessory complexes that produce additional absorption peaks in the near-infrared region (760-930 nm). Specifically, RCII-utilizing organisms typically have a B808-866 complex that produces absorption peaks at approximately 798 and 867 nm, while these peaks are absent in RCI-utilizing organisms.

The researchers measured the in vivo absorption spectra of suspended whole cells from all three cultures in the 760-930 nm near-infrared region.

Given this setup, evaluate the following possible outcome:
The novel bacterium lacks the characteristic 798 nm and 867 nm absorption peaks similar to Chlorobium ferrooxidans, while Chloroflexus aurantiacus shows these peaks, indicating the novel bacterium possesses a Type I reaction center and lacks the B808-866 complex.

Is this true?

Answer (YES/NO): YES